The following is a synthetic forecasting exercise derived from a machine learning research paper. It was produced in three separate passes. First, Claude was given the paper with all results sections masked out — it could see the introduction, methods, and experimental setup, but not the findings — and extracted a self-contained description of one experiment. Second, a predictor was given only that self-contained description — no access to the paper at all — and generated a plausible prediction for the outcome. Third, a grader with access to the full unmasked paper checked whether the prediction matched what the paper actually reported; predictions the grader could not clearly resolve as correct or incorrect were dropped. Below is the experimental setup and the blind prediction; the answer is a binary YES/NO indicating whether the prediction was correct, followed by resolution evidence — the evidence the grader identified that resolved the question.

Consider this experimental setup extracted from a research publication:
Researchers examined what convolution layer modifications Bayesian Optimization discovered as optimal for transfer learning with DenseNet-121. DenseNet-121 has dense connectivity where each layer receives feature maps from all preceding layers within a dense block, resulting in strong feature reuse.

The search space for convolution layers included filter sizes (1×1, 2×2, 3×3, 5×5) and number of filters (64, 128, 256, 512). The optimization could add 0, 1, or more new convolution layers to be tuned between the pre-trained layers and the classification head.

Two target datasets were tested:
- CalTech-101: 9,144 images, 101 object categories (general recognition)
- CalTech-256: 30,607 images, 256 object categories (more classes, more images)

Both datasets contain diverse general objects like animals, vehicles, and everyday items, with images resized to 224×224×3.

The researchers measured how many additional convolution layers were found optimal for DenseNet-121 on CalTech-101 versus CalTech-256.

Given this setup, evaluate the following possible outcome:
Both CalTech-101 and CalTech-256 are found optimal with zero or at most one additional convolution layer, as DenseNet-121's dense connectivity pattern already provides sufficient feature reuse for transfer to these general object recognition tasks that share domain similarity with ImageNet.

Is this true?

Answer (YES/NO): NO